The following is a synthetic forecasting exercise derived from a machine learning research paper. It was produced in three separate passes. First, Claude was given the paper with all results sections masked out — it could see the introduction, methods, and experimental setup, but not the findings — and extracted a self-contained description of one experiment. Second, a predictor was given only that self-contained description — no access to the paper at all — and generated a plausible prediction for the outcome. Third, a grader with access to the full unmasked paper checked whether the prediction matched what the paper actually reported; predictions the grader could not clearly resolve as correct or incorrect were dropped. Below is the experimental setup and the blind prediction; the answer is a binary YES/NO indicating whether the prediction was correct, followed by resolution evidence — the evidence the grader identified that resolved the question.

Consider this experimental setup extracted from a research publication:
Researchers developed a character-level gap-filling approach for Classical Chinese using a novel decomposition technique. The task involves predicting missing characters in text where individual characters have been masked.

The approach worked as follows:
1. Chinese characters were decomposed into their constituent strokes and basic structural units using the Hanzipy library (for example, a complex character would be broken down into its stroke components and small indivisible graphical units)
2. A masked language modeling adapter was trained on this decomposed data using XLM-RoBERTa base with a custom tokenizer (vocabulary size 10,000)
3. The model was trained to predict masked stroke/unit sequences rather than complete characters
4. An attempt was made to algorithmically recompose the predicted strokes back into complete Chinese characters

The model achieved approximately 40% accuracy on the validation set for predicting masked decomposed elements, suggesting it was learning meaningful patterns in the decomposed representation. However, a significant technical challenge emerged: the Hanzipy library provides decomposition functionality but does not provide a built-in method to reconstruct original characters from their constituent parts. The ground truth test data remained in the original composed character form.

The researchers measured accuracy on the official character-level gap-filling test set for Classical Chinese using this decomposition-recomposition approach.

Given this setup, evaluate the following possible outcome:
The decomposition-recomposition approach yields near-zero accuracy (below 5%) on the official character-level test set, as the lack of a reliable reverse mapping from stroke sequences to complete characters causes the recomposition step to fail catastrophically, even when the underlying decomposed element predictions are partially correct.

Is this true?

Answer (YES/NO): YES